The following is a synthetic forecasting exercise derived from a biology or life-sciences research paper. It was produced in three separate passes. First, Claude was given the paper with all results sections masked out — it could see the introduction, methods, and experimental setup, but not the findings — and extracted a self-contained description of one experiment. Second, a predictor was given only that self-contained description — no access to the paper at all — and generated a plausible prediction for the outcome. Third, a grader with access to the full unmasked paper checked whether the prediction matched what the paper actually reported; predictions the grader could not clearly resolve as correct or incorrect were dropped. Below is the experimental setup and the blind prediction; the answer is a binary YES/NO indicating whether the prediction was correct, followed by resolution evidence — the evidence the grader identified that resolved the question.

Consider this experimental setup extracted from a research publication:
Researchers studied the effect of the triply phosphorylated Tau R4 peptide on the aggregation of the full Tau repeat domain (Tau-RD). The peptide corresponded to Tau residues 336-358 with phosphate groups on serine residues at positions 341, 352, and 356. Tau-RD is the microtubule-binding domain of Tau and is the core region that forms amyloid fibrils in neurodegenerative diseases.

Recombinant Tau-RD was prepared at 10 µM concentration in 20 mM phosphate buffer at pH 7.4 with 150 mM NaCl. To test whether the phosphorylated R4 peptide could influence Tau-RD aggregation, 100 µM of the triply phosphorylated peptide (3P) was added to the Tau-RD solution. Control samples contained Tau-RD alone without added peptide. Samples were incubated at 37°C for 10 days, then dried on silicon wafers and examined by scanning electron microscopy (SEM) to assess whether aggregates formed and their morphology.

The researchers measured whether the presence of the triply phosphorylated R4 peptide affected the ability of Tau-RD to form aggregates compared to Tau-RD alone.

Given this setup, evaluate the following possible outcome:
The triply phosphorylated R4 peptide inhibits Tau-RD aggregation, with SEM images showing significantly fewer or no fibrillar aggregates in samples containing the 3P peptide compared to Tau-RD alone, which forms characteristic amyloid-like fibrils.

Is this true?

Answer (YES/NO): NO